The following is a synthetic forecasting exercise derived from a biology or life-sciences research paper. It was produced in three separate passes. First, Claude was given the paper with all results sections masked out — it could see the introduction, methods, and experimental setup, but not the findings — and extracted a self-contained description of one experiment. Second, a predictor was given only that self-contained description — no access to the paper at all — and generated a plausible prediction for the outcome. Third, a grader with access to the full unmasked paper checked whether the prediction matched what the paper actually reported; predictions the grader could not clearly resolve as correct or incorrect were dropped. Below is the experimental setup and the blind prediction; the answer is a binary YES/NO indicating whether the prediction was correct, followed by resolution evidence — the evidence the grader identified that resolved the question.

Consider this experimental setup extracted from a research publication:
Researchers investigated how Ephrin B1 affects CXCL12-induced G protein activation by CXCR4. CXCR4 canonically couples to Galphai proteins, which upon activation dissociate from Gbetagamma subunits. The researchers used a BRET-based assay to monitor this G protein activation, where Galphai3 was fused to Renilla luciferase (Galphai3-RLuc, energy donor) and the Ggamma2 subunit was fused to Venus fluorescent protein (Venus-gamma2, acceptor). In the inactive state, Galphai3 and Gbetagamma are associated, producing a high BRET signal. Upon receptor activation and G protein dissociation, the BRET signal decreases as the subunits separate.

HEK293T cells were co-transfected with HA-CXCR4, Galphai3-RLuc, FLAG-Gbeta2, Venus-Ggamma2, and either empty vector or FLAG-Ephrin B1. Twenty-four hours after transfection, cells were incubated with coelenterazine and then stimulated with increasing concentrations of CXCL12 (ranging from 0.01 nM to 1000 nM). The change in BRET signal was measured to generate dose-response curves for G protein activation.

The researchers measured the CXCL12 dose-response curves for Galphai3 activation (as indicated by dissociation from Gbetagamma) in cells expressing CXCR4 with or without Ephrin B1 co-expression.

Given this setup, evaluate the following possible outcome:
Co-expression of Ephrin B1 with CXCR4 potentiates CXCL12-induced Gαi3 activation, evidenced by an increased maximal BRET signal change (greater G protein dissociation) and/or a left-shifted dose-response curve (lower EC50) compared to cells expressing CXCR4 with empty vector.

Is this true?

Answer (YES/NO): NO